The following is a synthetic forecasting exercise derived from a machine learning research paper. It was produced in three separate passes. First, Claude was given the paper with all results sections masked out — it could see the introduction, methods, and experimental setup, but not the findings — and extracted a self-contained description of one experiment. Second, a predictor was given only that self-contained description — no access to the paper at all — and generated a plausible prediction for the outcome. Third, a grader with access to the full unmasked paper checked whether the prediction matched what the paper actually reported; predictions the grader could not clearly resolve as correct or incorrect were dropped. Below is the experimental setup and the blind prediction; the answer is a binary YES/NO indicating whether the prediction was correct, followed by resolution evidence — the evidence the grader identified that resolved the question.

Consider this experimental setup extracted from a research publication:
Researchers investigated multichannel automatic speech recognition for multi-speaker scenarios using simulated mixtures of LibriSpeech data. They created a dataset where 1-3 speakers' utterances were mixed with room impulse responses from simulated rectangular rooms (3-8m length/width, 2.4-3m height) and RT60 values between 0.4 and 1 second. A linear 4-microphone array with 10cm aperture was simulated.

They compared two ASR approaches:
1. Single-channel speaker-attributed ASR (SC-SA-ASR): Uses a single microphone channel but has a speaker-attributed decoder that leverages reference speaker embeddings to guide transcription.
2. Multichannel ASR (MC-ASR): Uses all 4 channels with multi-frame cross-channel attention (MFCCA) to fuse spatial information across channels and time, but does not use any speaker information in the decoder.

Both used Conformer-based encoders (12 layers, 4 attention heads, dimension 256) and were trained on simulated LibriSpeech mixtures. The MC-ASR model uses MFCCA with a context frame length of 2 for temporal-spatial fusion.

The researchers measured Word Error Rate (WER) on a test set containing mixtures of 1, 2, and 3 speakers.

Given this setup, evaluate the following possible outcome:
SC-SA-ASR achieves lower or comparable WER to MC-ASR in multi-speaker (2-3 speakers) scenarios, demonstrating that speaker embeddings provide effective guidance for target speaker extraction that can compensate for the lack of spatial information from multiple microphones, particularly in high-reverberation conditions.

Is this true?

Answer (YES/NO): YES